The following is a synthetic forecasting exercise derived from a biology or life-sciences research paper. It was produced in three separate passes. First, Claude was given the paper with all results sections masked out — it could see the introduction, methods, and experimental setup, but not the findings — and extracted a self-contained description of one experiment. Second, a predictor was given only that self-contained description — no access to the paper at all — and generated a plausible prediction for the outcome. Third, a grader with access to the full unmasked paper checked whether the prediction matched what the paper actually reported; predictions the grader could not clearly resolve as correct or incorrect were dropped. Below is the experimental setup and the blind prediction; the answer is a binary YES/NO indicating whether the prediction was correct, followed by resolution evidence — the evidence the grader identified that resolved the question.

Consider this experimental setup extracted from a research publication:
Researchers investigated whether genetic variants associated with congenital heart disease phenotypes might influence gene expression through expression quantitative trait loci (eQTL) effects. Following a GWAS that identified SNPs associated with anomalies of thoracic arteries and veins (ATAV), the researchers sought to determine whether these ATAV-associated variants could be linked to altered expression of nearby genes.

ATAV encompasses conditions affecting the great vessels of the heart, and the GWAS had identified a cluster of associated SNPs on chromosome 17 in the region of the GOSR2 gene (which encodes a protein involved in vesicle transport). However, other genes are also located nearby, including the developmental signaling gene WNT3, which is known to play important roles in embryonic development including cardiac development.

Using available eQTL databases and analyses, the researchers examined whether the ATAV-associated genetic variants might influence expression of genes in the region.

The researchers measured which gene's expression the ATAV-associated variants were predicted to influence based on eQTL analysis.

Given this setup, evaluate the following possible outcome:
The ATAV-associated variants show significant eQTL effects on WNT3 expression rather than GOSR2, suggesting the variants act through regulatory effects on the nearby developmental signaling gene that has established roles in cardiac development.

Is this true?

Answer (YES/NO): NO